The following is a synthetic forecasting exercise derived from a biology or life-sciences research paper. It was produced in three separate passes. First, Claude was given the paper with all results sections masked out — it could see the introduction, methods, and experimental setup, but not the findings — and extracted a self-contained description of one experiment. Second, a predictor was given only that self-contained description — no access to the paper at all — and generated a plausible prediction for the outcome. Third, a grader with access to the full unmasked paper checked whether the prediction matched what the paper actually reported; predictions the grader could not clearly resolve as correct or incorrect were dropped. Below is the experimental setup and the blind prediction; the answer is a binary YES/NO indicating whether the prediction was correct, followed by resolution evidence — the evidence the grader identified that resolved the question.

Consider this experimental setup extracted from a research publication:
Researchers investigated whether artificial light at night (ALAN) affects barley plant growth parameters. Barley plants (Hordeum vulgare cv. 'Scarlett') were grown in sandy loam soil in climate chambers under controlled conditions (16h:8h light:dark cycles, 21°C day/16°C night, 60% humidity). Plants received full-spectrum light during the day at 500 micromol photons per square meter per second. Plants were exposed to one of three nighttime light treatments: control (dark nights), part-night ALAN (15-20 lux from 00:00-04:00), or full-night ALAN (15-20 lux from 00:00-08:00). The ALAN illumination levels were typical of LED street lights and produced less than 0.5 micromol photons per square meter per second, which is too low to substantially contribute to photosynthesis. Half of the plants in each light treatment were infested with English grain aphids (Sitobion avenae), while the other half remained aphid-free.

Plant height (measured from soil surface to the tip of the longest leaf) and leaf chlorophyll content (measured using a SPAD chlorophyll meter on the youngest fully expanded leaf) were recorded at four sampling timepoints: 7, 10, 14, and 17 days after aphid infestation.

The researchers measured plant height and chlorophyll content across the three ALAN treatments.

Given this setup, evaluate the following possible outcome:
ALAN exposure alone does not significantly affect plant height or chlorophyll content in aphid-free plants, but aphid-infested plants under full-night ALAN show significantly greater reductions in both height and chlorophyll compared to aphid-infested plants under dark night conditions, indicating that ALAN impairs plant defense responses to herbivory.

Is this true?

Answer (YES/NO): NO